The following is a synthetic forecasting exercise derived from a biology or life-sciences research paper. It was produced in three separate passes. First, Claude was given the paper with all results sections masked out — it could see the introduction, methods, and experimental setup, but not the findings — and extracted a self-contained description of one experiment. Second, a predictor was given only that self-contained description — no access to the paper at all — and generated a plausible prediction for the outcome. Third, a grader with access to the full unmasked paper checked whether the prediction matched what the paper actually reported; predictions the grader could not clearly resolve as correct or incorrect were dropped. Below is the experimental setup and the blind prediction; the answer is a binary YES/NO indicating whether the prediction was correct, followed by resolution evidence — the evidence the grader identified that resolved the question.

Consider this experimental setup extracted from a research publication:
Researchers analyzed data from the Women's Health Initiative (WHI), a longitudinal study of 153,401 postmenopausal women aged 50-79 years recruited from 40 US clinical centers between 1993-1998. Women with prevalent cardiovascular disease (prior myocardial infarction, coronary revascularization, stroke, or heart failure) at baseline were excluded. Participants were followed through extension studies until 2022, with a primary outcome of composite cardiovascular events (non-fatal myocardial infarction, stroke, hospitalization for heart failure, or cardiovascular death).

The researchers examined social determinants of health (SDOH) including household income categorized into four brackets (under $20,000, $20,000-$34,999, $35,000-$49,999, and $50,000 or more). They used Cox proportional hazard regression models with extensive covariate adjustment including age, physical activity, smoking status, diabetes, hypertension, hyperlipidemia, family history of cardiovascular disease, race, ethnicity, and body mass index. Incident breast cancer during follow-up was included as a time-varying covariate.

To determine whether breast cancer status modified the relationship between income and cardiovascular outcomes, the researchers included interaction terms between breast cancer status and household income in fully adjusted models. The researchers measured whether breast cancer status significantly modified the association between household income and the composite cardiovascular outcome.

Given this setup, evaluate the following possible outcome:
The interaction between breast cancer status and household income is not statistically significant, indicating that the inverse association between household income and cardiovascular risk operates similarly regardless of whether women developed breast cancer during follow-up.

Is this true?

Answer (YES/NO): YES